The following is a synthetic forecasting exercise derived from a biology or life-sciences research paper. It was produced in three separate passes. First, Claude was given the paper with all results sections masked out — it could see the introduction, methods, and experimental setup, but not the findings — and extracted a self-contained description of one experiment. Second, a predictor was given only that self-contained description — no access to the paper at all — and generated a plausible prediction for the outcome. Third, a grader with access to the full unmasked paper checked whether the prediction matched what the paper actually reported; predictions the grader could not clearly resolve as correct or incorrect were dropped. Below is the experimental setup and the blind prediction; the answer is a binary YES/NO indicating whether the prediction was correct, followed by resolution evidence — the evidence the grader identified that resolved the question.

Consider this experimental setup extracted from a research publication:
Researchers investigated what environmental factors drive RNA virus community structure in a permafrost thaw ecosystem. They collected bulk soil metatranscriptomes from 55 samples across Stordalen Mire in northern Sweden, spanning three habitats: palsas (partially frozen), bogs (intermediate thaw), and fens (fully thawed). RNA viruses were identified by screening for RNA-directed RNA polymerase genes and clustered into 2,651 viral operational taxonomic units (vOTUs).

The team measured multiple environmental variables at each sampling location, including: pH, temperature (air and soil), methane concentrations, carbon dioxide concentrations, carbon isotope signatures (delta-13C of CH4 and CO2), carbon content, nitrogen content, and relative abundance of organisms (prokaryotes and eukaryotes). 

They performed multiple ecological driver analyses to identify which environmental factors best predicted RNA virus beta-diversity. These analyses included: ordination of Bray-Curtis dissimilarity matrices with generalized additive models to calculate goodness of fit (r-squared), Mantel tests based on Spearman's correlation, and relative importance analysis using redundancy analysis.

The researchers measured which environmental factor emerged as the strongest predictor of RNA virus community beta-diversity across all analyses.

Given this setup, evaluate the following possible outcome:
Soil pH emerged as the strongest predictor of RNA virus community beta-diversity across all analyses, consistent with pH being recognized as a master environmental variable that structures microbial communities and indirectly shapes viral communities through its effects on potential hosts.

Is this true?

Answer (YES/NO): YES